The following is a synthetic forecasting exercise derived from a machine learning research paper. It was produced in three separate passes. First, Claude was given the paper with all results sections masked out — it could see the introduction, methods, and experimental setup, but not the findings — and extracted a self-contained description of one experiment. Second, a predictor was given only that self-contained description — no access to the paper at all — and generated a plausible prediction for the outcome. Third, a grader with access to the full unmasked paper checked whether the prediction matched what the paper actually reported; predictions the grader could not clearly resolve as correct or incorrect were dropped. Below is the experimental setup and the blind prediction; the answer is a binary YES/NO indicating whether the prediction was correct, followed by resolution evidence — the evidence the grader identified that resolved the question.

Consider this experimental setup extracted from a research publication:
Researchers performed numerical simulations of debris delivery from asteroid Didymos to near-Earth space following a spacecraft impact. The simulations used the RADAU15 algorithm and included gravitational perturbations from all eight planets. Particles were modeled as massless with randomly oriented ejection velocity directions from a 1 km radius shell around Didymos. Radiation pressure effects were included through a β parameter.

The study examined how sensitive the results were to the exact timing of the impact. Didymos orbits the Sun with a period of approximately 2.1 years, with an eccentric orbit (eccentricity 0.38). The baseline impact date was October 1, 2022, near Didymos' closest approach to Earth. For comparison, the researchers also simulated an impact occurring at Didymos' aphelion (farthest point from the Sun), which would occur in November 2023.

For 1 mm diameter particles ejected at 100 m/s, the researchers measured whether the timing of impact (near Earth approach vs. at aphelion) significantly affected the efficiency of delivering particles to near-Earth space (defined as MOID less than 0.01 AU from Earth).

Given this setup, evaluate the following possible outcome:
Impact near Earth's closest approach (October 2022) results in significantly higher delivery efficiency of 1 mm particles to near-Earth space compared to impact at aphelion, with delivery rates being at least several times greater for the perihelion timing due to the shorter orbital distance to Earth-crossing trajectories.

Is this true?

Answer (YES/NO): NO